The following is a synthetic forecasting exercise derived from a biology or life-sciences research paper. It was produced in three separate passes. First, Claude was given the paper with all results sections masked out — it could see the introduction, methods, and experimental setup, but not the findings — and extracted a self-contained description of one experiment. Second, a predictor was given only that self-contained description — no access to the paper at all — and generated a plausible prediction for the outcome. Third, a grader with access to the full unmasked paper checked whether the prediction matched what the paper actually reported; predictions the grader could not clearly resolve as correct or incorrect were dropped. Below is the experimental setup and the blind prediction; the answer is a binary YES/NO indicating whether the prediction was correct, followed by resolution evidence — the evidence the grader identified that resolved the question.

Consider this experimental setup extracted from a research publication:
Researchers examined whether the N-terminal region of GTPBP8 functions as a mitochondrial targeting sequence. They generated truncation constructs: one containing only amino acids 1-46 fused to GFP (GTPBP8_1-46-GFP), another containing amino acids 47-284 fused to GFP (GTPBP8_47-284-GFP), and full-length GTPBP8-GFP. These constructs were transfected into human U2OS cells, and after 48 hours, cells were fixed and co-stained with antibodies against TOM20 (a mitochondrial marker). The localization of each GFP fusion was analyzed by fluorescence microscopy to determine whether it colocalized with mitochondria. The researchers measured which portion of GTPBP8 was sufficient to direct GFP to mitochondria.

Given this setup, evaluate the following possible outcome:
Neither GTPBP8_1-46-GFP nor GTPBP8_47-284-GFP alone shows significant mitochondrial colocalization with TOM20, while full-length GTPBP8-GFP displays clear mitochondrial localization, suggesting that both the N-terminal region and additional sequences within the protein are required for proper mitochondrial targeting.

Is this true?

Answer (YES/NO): NO